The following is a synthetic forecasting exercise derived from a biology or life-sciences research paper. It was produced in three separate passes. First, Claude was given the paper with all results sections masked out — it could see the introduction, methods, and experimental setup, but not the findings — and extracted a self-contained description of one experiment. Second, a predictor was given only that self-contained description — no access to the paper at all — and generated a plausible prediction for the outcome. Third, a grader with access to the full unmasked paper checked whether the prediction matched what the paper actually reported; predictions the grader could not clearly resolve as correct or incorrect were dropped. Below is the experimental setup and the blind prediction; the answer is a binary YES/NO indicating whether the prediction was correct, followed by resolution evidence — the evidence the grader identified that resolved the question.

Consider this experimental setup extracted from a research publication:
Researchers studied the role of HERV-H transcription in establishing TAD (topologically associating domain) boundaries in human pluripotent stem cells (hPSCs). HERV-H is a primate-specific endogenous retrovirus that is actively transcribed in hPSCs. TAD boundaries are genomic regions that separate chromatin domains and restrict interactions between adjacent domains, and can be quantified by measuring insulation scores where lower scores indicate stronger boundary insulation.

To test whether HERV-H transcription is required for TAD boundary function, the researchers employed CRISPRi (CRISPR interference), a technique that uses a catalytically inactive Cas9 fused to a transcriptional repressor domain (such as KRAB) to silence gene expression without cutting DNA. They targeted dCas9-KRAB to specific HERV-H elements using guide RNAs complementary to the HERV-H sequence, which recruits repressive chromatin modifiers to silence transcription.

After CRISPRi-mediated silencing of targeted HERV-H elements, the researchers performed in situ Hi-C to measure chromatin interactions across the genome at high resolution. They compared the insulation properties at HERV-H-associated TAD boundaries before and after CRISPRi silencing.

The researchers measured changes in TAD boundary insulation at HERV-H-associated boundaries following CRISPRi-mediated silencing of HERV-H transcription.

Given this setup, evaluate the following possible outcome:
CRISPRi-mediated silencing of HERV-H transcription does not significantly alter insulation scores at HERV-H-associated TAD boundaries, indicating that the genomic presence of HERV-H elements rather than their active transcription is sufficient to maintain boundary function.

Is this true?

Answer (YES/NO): NO